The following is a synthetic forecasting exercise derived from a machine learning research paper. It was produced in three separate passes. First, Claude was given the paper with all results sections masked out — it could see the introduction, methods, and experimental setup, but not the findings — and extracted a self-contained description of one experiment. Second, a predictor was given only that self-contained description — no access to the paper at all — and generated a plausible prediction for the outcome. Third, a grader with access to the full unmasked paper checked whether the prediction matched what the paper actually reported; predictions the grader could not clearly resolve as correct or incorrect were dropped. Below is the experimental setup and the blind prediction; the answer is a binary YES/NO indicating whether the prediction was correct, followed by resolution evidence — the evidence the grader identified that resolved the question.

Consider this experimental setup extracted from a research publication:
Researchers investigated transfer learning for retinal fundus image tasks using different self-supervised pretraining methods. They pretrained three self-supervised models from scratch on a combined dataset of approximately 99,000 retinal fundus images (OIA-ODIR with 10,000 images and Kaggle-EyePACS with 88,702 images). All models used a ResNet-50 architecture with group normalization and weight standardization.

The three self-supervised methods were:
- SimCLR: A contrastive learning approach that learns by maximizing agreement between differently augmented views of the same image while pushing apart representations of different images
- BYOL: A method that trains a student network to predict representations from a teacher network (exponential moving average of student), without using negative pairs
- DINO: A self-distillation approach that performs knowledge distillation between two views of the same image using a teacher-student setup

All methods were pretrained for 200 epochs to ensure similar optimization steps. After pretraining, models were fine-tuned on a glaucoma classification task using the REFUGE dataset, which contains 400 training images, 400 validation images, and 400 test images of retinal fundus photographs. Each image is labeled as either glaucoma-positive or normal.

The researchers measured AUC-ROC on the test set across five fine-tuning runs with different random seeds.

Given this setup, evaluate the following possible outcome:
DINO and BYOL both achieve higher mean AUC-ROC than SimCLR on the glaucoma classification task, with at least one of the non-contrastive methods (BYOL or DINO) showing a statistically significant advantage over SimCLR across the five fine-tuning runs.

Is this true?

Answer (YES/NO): NO